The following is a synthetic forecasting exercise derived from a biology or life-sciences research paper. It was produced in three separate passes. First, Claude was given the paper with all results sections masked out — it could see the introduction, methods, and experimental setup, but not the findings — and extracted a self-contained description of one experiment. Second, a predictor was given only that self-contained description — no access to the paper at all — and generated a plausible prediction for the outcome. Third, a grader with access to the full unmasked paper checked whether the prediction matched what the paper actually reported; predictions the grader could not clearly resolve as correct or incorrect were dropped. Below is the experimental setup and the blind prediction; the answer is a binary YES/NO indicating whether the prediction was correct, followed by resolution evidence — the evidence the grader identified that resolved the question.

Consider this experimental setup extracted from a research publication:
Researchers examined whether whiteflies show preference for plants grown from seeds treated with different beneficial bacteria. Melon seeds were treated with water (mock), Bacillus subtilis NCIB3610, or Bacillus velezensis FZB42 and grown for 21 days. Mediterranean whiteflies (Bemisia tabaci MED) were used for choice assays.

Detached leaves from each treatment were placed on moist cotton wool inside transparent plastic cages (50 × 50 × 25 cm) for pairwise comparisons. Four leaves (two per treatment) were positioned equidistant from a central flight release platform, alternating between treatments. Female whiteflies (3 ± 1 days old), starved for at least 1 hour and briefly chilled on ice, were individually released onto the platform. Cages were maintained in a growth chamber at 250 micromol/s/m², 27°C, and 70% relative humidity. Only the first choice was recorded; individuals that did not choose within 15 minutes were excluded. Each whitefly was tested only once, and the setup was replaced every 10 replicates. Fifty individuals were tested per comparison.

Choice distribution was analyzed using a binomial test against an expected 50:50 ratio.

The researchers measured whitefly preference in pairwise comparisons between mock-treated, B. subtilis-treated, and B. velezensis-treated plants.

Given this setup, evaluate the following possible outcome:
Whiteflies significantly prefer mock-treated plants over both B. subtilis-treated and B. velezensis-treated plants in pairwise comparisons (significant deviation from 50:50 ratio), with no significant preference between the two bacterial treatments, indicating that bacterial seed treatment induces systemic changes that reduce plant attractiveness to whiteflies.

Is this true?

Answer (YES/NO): NO